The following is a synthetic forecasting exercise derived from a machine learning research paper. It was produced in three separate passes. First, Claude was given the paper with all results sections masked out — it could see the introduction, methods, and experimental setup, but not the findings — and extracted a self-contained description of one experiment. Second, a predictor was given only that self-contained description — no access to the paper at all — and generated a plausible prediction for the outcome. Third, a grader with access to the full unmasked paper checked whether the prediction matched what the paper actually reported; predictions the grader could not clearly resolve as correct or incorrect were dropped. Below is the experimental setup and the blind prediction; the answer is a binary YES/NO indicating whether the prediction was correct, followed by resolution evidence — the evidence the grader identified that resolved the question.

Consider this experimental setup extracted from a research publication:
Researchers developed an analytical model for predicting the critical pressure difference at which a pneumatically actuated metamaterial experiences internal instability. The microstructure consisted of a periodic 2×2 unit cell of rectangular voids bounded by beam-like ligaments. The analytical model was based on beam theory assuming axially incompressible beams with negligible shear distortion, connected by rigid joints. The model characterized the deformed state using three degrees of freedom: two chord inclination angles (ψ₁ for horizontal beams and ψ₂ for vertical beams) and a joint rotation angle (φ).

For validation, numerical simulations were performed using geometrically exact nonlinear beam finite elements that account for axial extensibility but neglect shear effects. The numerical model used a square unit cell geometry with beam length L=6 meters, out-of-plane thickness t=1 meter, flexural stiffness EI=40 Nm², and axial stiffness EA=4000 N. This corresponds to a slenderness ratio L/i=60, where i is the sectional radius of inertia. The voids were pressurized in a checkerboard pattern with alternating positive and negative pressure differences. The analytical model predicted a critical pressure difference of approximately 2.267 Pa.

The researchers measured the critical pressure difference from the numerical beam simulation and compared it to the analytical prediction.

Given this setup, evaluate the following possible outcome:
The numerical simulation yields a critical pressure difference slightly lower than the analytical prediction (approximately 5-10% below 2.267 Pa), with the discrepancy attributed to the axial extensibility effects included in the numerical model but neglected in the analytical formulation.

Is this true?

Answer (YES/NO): NO